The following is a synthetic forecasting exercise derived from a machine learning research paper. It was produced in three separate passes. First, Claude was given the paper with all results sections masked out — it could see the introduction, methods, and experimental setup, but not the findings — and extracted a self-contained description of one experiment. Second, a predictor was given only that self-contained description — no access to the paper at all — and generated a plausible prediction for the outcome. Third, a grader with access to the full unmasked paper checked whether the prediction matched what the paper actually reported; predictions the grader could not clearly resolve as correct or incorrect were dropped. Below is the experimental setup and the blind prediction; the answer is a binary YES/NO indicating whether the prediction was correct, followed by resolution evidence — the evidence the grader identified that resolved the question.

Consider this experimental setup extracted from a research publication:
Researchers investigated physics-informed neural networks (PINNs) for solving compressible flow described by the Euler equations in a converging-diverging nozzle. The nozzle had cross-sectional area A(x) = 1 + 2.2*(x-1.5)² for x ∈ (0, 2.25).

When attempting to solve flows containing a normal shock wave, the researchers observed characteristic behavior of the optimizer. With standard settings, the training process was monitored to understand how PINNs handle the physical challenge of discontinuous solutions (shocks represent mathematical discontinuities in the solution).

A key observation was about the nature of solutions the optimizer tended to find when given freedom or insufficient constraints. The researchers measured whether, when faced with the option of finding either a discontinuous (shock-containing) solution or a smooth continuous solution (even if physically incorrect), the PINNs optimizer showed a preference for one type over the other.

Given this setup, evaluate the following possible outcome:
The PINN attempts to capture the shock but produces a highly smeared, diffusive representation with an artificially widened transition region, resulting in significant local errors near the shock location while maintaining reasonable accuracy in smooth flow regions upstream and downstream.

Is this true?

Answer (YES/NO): NO